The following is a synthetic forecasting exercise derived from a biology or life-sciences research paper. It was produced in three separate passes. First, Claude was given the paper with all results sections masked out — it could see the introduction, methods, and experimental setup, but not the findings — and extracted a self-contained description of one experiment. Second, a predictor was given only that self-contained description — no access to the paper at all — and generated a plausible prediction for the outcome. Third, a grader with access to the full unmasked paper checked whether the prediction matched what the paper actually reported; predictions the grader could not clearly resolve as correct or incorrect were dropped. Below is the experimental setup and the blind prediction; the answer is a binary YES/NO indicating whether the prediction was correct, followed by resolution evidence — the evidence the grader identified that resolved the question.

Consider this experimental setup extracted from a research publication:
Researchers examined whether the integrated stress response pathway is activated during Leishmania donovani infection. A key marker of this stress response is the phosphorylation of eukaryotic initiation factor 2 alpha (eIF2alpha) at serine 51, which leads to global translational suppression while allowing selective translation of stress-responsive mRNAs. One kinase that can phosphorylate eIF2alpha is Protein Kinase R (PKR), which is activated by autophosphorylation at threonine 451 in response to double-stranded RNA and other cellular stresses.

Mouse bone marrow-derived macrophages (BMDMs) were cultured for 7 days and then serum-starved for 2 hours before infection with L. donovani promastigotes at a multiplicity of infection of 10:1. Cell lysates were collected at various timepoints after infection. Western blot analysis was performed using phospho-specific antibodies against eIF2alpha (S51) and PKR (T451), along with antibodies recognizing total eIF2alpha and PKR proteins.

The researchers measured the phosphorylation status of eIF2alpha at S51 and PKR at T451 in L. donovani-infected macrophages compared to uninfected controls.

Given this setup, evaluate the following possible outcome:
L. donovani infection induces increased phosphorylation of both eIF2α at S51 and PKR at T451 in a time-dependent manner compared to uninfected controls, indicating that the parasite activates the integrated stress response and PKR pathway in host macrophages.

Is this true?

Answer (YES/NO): NO